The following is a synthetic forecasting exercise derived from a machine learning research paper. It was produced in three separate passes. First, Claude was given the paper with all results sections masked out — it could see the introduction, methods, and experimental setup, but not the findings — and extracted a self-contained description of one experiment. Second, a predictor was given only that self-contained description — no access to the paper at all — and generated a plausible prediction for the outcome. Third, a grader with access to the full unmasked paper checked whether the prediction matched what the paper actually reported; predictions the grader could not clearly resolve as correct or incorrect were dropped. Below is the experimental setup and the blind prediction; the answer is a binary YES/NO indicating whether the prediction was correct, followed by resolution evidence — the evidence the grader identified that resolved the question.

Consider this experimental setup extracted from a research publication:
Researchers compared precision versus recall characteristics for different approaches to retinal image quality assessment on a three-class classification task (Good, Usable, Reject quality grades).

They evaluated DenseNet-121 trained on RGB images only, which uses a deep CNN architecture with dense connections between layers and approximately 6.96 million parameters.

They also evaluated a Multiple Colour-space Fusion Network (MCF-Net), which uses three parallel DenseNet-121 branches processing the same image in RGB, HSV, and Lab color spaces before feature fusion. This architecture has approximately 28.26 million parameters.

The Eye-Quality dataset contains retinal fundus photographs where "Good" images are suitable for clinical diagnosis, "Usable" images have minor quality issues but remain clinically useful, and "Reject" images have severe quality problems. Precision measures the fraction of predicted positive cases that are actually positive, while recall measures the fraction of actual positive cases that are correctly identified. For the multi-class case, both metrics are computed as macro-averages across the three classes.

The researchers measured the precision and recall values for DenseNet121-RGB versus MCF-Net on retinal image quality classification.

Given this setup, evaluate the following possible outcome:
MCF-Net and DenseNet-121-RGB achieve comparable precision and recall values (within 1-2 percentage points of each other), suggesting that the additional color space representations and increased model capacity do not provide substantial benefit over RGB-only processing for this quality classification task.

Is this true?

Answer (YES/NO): NO